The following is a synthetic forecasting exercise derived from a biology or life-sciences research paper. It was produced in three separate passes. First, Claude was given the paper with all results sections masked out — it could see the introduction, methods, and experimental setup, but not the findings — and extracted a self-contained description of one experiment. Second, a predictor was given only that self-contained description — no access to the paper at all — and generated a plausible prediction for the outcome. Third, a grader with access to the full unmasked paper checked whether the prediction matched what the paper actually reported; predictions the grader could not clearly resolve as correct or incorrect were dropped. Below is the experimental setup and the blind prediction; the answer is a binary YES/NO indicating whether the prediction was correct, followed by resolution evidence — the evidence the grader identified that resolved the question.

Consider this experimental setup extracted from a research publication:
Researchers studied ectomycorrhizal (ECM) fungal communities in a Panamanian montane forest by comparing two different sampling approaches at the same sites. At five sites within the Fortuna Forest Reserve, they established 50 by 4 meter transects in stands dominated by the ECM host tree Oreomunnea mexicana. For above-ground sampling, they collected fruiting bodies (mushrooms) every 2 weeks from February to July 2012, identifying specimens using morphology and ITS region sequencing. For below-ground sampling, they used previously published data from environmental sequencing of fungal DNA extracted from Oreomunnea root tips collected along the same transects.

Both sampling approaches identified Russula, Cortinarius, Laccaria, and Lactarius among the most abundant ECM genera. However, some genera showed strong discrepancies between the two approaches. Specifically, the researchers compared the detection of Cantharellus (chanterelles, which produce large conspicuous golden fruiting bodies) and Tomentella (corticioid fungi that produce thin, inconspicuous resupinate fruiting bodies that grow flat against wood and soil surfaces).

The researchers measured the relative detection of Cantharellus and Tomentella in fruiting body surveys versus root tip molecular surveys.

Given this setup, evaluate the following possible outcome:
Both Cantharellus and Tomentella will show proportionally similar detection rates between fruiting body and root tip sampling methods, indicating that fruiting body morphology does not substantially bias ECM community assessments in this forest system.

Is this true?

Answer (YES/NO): NO